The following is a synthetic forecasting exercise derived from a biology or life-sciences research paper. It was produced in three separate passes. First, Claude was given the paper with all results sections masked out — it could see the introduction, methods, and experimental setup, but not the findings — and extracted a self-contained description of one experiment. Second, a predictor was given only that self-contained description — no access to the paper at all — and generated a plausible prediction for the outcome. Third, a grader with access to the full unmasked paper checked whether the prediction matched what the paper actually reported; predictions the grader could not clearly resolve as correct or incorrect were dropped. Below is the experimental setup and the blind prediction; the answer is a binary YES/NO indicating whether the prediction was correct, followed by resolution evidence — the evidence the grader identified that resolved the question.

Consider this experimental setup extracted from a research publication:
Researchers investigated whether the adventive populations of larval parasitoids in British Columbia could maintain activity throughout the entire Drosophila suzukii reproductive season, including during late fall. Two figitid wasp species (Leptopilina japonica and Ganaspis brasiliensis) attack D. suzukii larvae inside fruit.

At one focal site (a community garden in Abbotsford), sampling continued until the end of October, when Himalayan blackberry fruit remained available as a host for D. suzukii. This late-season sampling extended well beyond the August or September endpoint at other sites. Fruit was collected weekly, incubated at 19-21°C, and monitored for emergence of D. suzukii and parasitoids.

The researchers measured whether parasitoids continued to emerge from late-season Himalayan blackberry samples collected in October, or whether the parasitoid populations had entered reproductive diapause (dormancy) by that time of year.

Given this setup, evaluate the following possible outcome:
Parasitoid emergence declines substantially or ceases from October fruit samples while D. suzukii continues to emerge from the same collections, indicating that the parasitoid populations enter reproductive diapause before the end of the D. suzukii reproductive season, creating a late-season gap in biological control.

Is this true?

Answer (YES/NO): NO